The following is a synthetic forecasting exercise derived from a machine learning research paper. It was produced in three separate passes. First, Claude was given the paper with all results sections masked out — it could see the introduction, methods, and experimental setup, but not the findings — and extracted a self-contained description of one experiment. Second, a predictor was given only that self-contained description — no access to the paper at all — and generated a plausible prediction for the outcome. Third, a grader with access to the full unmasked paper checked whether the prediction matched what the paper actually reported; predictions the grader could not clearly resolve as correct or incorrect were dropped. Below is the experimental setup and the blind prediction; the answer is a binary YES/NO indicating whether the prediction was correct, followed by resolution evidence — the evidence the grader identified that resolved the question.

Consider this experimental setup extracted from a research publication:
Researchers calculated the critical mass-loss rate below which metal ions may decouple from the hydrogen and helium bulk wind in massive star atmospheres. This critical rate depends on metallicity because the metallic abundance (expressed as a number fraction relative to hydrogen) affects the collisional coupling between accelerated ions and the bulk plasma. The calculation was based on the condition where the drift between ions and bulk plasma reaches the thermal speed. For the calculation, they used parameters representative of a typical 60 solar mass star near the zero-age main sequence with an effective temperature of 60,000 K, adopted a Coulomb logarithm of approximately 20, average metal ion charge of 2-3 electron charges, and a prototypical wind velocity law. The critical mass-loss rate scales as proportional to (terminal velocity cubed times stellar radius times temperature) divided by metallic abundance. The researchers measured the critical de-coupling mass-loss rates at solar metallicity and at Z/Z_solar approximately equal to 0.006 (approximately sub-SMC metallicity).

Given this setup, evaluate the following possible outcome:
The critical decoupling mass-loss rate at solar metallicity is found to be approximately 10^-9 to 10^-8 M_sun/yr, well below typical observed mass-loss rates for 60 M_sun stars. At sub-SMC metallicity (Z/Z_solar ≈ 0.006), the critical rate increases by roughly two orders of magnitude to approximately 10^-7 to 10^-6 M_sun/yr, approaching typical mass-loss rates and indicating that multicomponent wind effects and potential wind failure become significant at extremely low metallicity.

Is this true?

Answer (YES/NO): NO